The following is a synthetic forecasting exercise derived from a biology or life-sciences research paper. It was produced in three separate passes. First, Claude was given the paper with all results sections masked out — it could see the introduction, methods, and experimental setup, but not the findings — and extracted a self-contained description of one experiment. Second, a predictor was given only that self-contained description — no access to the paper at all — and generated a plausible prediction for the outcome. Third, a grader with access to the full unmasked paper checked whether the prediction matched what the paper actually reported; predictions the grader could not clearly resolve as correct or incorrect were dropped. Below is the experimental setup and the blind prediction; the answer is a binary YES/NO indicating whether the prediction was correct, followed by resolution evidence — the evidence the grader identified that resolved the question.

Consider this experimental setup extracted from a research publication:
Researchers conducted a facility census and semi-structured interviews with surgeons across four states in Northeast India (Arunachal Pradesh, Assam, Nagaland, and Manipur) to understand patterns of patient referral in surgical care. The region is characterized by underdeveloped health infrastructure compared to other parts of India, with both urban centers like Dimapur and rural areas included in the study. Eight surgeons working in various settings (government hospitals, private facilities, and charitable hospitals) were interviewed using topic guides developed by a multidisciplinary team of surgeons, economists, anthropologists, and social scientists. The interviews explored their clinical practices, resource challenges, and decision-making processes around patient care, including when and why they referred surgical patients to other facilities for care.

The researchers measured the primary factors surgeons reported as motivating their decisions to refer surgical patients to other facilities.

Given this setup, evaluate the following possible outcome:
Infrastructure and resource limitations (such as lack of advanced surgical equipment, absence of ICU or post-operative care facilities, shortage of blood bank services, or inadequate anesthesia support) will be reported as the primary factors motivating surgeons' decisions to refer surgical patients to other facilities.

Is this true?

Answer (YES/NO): YES